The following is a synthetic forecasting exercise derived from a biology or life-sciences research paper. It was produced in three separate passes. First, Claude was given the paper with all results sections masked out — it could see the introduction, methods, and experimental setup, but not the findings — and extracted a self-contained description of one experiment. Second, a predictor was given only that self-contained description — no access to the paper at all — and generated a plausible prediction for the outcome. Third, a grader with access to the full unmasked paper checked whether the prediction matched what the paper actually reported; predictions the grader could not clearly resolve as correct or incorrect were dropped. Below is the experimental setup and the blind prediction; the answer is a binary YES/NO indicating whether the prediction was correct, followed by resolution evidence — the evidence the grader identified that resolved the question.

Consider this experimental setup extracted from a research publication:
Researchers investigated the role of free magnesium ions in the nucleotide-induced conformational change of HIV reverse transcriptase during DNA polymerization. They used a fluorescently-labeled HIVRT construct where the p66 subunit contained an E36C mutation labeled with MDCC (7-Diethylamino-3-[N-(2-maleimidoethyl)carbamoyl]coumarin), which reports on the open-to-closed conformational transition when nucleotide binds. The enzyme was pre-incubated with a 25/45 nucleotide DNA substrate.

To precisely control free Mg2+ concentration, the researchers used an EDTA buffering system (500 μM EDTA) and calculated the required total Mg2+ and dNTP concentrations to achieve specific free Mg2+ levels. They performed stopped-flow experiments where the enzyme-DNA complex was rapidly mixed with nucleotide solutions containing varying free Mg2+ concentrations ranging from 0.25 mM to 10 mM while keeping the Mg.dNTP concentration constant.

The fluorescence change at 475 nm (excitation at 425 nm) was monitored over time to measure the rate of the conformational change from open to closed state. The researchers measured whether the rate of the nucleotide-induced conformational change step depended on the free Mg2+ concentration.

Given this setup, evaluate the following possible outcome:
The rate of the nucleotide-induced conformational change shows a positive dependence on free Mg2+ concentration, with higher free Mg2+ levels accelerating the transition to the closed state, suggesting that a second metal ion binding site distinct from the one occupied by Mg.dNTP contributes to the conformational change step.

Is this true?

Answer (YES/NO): NO